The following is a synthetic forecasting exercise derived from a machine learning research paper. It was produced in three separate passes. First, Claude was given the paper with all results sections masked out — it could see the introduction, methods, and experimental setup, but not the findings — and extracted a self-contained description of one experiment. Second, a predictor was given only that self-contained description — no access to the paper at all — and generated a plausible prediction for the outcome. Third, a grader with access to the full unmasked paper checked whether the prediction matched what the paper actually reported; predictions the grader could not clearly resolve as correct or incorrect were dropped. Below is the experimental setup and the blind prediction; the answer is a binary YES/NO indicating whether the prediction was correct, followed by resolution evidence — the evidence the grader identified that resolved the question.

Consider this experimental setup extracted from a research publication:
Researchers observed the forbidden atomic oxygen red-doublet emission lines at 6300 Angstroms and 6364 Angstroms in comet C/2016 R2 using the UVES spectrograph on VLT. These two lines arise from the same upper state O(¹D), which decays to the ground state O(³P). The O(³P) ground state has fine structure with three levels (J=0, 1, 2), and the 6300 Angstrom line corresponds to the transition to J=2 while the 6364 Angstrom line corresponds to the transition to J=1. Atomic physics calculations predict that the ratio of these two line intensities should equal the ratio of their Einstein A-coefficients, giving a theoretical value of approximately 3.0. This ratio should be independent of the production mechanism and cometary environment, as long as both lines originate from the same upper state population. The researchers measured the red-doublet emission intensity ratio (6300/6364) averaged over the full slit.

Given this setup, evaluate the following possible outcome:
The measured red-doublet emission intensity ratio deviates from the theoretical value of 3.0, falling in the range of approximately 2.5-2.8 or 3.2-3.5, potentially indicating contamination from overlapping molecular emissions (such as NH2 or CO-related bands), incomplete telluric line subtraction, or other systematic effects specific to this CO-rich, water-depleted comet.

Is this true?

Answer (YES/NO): NO